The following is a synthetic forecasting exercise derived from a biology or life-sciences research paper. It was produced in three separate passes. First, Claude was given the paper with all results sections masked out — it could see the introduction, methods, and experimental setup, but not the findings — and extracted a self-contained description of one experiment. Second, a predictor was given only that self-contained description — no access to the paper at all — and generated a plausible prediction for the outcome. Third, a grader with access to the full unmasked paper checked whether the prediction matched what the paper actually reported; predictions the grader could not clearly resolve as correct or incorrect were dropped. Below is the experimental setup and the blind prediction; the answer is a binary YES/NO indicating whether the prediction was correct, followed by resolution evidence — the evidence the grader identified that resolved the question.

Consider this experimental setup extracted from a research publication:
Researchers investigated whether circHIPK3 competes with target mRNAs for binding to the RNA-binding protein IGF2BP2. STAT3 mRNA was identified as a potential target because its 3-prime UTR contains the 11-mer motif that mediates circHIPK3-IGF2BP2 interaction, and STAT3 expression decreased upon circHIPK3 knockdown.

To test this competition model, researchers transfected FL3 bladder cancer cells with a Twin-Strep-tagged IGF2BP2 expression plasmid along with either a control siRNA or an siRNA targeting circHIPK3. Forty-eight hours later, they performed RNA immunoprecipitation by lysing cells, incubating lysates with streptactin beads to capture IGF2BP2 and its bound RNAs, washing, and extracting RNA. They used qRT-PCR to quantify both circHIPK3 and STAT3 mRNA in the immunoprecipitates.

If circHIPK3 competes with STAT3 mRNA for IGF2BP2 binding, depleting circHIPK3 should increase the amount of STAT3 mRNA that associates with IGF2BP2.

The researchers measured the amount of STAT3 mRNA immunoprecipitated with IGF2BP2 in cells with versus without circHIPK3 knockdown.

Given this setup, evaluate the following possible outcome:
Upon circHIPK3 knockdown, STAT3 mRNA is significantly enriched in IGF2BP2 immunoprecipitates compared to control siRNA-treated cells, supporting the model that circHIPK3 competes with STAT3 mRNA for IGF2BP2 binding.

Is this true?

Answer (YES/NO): YES